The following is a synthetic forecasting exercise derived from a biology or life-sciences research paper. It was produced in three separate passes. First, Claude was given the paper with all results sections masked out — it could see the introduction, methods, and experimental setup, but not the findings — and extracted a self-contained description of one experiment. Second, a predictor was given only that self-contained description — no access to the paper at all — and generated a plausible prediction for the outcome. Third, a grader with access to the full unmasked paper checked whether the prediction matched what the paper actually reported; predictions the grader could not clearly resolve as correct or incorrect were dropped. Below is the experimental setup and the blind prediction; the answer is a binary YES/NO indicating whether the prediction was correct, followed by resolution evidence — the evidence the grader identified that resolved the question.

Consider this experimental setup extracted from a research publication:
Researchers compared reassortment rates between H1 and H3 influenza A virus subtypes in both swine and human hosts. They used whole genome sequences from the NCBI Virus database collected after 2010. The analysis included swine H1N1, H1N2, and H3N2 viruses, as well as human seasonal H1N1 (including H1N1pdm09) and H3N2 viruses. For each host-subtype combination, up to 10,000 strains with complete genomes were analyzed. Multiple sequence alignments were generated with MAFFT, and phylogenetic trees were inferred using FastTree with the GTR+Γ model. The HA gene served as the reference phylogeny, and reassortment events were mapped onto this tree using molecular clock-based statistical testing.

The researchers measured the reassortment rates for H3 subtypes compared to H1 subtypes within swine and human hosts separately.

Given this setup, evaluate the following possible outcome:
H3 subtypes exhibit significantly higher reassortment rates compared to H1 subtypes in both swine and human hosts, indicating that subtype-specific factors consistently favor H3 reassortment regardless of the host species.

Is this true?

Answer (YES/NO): NO